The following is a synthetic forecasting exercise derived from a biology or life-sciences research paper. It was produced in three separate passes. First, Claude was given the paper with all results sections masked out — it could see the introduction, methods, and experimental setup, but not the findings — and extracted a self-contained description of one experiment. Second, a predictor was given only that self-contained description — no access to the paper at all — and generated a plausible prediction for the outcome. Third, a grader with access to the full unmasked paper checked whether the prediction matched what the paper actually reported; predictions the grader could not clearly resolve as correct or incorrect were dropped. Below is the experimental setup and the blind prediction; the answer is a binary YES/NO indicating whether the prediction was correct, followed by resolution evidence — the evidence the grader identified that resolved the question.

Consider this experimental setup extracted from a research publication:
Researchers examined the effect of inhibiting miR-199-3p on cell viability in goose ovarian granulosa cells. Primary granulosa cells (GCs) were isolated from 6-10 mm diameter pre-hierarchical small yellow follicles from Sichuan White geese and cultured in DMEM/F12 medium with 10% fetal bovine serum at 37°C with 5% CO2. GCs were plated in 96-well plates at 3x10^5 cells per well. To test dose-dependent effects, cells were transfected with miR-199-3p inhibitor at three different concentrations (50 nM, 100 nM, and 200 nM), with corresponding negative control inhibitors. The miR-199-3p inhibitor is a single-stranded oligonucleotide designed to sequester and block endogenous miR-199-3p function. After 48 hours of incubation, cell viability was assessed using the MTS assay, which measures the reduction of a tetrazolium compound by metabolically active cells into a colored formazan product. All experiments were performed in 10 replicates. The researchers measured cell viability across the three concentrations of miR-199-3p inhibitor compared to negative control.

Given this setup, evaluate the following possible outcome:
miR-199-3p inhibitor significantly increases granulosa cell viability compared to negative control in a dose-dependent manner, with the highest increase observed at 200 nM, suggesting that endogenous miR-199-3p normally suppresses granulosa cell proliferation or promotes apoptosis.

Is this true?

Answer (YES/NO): NO